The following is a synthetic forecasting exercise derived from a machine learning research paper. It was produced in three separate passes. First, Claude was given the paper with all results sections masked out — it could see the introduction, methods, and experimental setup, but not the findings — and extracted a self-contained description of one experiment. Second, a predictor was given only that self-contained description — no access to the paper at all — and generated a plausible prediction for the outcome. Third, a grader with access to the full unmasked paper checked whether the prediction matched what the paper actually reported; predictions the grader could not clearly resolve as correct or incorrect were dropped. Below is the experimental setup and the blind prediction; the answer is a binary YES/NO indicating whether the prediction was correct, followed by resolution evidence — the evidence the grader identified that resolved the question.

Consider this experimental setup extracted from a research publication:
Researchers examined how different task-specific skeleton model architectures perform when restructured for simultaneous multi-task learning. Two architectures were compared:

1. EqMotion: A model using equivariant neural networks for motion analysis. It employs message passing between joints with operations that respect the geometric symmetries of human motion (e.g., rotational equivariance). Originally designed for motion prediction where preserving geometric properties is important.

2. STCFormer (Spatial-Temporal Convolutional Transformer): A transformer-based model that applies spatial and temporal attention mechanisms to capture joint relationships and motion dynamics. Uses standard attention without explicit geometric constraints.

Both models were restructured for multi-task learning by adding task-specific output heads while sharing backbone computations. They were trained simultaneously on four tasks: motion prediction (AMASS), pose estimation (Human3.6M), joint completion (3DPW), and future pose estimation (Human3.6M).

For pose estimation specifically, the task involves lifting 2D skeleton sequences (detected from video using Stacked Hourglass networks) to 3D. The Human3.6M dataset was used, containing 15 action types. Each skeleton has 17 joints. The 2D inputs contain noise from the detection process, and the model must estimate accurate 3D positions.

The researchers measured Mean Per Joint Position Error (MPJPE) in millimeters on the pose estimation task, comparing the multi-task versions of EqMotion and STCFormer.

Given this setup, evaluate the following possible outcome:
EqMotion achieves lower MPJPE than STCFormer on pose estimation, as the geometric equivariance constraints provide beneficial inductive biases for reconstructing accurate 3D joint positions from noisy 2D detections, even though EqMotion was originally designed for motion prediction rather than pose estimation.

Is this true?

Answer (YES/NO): NO